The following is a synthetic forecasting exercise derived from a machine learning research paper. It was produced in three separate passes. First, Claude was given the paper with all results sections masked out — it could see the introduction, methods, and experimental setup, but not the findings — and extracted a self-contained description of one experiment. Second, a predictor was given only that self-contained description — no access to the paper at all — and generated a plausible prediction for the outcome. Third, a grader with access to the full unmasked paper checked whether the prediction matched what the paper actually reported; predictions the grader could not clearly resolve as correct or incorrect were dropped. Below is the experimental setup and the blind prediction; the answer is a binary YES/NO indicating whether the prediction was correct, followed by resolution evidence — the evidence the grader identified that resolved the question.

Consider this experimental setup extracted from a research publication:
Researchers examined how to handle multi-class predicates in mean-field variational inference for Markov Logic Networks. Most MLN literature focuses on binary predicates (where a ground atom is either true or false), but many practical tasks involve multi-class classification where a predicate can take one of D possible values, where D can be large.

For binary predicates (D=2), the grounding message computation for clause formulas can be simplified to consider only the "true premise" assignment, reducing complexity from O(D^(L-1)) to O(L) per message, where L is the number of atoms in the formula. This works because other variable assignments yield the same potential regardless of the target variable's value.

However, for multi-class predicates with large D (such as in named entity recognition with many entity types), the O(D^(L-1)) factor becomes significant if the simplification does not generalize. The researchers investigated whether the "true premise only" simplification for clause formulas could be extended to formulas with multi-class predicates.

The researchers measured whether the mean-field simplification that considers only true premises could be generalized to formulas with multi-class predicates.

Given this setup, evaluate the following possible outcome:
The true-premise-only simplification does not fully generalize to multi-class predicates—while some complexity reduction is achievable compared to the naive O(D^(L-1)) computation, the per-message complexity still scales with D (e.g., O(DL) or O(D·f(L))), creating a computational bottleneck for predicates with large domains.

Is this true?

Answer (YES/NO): NO